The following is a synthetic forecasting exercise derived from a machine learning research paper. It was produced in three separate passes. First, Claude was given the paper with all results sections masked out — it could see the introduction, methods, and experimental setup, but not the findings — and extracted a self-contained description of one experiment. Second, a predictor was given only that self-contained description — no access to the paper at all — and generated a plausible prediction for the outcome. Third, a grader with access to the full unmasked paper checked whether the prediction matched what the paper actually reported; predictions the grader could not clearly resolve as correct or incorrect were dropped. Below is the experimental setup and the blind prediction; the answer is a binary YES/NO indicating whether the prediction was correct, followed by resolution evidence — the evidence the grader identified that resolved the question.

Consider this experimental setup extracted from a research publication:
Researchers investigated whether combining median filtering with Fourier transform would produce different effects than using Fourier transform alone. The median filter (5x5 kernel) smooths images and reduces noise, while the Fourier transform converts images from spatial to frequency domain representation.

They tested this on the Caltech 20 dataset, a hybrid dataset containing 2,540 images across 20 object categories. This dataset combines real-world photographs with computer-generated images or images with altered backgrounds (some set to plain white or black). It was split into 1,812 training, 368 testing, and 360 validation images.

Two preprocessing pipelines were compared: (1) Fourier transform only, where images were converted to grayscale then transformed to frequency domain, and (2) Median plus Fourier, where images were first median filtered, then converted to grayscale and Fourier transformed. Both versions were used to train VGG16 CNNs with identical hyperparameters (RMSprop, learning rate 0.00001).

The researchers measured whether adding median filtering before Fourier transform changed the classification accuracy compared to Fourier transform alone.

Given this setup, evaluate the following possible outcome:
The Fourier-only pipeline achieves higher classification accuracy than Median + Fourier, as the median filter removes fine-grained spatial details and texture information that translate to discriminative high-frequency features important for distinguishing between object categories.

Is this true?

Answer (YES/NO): NO